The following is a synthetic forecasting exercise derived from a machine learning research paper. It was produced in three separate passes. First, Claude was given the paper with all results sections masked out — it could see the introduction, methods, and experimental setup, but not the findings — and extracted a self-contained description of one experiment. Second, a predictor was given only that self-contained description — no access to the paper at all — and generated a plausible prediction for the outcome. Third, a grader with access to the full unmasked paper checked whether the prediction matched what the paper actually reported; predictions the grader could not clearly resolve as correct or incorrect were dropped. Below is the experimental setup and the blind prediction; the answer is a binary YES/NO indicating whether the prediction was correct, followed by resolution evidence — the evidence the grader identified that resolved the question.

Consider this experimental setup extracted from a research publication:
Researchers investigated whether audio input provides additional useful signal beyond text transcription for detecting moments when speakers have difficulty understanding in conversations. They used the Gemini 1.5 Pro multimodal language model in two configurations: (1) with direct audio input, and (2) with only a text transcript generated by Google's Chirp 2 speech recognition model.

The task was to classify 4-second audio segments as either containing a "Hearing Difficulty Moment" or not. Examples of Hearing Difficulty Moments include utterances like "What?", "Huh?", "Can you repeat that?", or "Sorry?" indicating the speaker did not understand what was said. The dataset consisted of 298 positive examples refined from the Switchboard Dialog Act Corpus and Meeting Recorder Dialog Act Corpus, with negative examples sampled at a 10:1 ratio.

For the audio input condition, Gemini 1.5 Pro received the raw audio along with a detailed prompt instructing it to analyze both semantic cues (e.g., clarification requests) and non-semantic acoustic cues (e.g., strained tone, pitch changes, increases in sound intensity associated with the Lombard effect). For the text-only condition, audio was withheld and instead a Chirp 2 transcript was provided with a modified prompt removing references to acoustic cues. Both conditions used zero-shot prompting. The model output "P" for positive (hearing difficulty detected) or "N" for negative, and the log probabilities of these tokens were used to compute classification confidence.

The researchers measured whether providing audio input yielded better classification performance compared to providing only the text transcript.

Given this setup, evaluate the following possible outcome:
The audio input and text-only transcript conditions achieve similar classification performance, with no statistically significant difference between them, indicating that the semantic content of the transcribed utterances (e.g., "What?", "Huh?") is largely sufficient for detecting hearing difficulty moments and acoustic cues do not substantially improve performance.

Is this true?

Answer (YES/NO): NO